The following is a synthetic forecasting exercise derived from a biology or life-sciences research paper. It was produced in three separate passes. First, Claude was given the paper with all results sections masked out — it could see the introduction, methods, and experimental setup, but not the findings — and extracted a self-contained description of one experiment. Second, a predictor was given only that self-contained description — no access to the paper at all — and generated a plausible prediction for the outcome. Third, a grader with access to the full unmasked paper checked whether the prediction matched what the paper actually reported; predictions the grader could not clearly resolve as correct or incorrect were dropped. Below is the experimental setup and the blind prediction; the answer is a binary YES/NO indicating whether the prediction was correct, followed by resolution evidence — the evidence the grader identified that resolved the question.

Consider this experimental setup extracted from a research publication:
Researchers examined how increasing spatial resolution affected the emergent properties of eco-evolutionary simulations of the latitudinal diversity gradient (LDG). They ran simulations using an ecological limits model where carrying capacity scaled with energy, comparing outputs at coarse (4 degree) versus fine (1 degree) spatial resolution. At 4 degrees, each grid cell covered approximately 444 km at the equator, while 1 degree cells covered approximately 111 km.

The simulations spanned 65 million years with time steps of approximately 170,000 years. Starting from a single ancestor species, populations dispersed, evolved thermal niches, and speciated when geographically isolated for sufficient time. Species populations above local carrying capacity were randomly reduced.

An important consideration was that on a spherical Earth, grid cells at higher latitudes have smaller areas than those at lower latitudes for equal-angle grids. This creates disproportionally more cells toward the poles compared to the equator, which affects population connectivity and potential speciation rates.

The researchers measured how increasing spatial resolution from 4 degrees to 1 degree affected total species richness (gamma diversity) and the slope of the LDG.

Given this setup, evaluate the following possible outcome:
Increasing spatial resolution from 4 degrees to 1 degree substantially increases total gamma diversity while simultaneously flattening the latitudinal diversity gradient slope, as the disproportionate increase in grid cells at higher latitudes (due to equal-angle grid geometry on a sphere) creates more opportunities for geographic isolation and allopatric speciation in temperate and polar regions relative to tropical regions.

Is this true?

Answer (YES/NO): YES